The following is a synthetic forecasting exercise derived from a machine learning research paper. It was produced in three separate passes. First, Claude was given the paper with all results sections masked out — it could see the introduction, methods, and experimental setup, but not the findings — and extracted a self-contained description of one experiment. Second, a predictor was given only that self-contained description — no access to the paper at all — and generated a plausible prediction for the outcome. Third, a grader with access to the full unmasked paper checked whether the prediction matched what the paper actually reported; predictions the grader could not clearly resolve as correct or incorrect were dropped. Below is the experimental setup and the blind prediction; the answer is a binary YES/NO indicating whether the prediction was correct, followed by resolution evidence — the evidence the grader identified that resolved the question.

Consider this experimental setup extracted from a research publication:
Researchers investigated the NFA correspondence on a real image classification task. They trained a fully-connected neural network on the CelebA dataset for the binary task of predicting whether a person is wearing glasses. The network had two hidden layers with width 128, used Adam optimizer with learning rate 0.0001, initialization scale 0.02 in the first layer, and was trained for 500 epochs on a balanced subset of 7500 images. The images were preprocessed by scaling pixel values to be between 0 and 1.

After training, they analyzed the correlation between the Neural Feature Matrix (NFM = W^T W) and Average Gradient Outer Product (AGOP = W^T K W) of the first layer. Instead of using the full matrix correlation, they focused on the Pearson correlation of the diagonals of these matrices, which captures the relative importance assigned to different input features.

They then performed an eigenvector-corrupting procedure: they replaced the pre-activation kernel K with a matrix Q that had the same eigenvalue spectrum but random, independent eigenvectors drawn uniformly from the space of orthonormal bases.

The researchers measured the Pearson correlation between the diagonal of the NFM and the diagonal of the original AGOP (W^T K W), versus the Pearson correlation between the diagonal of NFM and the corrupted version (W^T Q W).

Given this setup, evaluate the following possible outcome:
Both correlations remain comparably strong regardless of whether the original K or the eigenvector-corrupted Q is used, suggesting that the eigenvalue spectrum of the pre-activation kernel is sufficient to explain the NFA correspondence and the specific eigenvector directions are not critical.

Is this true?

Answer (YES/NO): NO